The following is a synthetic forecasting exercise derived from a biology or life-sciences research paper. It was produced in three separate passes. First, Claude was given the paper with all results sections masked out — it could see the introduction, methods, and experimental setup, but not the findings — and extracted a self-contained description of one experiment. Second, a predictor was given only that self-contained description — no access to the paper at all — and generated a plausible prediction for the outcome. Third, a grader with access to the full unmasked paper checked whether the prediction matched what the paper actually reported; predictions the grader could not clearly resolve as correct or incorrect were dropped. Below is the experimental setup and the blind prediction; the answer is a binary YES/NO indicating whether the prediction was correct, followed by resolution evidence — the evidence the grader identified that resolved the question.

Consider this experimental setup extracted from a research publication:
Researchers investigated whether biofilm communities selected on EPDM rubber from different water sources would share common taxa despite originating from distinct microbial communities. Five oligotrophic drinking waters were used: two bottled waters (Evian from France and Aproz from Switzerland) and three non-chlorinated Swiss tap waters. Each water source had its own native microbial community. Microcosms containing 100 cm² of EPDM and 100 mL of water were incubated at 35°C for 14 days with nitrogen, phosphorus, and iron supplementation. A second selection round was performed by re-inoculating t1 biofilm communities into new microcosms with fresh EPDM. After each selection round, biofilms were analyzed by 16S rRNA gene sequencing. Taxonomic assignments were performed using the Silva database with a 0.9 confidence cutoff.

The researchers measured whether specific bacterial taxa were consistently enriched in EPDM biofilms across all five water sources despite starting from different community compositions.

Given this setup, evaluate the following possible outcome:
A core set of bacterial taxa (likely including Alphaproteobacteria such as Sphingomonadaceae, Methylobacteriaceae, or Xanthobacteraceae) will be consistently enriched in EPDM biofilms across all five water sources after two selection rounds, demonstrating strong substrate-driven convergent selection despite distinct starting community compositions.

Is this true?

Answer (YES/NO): YES